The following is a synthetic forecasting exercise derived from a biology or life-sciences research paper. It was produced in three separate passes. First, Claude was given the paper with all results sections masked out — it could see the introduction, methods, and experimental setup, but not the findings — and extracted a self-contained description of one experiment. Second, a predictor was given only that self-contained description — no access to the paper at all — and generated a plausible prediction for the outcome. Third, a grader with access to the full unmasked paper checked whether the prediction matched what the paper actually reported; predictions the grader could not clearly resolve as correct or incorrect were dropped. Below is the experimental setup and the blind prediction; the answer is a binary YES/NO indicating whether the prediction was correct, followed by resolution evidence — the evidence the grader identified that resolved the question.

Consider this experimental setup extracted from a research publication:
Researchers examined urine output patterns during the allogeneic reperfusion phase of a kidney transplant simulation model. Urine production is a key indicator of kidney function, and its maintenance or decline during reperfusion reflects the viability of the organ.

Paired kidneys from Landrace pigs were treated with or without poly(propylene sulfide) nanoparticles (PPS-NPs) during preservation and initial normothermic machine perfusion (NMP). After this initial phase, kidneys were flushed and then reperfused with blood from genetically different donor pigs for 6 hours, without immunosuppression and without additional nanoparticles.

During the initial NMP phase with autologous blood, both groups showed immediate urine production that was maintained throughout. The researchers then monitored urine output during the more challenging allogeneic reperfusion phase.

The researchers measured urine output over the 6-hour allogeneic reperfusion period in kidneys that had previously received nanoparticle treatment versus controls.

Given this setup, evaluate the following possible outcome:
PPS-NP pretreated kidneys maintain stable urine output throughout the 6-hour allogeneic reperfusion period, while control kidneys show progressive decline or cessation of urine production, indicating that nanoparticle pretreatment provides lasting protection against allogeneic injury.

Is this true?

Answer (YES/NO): NO